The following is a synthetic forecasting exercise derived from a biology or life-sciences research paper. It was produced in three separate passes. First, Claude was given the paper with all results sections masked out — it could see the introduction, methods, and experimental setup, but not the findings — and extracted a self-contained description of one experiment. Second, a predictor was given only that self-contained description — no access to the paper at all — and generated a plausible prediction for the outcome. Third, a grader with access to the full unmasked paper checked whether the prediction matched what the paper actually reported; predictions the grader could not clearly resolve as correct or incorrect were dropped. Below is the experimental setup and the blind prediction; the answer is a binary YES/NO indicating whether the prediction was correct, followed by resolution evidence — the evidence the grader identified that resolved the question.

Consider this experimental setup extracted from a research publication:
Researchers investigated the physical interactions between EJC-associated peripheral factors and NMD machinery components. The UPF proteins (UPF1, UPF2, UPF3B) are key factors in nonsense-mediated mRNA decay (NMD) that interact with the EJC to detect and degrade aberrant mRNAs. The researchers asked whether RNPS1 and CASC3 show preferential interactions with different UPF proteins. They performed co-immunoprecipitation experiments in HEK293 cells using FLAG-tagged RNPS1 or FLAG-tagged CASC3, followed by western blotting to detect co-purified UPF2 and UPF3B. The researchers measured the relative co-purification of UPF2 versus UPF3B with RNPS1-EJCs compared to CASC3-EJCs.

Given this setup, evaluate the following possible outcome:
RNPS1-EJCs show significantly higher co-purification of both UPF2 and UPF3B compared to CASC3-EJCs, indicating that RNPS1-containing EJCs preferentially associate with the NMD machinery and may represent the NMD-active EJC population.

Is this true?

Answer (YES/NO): NO